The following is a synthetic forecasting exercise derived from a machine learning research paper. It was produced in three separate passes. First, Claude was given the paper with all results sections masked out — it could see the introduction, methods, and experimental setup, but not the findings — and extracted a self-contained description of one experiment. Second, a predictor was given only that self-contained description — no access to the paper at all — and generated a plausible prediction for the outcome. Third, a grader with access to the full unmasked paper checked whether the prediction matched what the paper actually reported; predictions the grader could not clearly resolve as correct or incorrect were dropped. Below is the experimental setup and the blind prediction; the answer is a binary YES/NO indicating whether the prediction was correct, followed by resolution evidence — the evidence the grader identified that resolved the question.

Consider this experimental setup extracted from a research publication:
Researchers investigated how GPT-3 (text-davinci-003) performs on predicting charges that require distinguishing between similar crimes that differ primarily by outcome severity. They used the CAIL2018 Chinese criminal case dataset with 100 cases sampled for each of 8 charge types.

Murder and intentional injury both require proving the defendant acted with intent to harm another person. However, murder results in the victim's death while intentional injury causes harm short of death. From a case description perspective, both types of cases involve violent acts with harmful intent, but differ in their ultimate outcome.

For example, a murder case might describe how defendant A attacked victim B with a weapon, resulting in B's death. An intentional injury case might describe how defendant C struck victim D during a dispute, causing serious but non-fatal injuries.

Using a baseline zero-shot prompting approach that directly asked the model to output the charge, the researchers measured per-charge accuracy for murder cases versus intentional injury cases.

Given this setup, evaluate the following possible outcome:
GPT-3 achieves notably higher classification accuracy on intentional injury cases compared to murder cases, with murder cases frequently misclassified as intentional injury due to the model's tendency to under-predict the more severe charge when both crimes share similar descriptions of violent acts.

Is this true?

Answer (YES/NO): NO